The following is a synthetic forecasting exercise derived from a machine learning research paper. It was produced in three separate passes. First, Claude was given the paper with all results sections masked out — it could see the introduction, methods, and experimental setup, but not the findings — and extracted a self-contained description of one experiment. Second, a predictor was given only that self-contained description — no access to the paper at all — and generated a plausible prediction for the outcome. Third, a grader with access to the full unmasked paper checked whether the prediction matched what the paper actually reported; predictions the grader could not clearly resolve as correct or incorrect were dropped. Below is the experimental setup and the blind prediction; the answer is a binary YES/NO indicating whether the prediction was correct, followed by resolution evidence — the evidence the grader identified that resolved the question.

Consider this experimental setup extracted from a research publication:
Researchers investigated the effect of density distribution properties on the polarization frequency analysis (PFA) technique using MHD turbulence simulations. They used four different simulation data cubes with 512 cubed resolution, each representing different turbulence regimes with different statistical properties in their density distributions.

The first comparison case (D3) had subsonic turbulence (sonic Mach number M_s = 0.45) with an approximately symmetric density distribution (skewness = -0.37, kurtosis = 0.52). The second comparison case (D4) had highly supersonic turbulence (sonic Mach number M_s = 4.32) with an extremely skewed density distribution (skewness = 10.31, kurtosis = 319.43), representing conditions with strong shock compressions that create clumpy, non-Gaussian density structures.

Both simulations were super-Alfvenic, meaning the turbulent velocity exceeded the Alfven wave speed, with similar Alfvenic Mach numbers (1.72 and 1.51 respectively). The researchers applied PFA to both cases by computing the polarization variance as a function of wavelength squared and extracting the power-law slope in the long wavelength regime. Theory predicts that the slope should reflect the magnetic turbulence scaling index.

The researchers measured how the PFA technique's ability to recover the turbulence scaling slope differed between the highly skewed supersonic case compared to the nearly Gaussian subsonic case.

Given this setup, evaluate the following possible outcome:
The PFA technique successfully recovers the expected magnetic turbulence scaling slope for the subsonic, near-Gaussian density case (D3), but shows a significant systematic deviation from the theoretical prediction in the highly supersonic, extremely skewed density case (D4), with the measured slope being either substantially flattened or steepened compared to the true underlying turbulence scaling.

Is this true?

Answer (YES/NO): YES